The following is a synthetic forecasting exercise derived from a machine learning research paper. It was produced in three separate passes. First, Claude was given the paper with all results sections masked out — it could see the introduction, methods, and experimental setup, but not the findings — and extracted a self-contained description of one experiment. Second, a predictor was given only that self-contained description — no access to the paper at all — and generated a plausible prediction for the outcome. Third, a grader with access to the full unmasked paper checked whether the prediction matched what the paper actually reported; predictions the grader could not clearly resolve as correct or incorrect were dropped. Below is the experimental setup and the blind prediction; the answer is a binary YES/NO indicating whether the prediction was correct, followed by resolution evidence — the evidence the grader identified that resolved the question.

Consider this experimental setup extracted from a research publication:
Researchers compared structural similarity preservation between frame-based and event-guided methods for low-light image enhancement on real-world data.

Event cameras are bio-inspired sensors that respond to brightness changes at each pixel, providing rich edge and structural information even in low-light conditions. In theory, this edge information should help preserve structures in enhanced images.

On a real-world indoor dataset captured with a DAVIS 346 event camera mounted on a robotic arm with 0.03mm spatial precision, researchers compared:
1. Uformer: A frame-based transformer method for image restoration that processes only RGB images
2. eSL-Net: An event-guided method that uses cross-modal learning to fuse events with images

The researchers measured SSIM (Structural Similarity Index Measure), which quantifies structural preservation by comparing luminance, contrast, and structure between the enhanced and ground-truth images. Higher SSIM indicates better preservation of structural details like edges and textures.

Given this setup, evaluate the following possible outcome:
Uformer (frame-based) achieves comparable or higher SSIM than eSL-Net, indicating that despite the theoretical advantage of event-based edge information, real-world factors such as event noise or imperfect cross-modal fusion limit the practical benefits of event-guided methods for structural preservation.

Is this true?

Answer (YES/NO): YES